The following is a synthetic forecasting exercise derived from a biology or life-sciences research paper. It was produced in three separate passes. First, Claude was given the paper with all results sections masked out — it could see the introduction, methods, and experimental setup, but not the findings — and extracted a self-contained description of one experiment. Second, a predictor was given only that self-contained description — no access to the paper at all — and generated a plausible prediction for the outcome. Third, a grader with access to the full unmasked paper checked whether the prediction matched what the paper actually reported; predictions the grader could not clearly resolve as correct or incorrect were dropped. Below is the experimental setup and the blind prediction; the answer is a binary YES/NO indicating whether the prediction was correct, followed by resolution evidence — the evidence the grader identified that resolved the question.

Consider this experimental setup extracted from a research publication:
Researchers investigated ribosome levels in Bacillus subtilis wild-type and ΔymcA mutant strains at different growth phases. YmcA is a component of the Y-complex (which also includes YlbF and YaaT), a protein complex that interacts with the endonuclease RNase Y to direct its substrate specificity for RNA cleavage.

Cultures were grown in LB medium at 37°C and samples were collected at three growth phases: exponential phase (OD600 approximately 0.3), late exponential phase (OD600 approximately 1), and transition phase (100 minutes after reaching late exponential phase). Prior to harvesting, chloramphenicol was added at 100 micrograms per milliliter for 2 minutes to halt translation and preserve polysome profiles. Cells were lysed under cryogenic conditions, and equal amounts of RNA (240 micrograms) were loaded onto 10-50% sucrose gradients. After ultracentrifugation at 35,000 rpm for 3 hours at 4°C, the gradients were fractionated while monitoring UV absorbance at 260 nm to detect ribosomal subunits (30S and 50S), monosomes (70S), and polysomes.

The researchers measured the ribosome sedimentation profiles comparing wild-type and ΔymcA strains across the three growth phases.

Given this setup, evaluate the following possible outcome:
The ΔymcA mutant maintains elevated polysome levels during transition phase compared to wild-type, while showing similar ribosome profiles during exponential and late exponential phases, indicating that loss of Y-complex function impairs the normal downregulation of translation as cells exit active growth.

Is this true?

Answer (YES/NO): NO